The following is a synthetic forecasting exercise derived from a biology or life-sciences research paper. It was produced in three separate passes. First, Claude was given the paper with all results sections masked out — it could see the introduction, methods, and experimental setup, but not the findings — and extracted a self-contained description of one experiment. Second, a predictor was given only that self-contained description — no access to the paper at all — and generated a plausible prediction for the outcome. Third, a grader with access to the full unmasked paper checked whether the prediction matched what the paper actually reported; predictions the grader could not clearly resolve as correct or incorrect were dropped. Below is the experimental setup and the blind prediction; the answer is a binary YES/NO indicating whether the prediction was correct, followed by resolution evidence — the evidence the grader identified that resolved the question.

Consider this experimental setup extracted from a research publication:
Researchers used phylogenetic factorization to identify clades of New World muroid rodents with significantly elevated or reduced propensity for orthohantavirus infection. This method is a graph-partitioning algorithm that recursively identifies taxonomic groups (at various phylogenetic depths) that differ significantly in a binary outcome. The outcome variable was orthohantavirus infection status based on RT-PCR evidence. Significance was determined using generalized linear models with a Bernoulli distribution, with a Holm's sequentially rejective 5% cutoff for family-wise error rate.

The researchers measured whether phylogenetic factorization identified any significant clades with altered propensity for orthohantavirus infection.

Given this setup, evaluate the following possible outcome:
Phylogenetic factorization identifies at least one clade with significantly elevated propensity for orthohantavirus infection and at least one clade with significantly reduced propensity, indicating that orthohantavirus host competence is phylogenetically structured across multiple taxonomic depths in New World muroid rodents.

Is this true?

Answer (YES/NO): NO